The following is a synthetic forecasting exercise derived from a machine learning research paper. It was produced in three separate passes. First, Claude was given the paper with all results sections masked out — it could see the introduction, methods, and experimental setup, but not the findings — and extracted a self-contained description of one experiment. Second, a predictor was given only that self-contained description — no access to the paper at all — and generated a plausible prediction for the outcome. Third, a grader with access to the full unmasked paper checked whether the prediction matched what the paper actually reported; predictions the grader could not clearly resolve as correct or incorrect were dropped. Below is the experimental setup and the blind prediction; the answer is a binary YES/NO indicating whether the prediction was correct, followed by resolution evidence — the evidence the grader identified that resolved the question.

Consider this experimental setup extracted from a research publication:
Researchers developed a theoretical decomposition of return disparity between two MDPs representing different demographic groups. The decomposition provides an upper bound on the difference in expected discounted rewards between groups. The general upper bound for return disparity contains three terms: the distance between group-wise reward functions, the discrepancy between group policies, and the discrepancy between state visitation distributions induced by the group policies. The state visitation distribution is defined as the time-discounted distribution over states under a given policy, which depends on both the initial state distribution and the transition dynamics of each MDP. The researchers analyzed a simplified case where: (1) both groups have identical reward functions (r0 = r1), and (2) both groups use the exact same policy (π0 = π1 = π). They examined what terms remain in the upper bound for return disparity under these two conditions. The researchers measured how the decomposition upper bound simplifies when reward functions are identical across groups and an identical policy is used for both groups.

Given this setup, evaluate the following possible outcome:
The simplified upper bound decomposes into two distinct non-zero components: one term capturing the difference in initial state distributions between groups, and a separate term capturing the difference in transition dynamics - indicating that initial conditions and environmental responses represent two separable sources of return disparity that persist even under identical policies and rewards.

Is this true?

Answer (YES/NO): NO